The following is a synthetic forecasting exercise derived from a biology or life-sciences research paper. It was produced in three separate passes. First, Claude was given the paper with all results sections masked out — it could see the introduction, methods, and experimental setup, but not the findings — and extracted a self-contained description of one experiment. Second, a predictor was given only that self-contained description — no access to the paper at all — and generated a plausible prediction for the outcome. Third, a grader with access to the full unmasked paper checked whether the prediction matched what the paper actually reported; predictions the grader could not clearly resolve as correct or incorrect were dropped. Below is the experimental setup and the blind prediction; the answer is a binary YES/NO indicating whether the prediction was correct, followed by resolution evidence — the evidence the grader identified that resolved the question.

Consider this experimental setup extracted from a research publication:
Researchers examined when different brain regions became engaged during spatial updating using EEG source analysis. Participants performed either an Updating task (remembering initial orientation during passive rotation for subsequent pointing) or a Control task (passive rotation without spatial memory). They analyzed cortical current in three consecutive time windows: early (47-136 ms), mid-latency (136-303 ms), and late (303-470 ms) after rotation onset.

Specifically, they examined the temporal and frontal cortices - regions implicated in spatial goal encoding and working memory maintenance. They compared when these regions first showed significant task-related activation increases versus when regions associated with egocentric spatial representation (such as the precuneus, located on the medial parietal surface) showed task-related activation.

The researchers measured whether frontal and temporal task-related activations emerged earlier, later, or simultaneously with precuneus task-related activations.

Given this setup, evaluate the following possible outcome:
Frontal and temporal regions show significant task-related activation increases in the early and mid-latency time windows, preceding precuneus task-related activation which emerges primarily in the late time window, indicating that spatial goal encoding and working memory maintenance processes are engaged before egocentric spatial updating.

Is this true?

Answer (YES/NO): NO